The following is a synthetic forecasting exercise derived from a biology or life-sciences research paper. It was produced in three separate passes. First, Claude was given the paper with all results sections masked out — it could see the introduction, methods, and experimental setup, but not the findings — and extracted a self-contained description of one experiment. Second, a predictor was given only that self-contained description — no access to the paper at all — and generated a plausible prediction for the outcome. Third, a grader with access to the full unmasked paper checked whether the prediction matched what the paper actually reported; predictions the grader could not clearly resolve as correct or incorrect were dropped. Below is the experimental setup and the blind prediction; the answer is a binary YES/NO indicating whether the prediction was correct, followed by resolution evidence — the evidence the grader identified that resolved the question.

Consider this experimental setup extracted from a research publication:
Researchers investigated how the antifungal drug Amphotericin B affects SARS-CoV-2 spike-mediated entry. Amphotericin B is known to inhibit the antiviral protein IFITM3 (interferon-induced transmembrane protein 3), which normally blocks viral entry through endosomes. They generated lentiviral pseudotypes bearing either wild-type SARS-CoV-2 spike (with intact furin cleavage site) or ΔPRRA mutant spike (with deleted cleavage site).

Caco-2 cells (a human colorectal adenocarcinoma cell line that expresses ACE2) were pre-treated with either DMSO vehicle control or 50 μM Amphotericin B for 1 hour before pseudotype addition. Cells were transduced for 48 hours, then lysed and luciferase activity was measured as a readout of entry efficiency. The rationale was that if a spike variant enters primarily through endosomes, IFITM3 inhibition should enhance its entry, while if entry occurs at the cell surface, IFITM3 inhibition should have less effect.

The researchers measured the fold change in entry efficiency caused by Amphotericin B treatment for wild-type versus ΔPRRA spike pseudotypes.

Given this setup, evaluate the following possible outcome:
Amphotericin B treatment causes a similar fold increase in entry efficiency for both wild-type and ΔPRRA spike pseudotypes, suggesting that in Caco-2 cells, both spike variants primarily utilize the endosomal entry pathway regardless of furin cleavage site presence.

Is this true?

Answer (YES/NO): NO